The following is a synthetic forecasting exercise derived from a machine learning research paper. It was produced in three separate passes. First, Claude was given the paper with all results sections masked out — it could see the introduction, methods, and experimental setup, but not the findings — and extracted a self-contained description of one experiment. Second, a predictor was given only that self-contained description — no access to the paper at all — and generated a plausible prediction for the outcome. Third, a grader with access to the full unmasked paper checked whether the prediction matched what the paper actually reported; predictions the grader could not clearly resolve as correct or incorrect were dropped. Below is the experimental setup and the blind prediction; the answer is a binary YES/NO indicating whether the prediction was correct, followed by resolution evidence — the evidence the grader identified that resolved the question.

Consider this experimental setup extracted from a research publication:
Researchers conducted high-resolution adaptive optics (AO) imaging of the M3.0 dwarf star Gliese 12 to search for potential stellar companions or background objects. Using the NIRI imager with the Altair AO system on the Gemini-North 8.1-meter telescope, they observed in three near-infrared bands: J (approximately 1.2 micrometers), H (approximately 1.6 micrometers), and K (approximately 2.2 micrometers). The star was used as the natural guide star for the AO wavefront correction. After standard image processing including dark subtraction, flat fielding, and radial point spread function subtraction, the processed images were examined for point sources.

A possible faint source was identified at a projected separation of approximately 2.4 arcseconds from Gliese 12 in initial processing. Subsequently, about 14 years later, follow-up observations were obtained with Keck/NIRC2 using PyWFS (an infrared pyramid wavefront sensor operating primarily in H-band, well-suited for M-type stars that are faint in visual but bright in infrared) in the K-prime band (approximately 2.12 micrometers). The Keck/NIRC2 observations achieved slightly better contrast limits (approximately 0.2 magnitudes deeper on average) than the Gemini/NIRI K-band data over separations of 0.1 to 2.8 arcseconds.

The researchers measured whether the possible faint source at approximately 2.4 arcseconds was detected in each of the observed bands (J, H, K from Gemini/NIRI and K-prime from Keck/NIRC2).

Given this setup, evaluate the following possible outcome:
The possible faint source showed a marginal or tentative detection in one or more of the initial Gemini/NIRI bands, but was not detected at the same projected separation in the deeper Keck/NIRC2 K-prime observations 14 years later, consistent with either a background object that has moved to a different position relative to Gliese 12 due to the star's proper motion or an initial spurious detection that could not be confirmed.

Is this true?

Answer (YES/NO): NO